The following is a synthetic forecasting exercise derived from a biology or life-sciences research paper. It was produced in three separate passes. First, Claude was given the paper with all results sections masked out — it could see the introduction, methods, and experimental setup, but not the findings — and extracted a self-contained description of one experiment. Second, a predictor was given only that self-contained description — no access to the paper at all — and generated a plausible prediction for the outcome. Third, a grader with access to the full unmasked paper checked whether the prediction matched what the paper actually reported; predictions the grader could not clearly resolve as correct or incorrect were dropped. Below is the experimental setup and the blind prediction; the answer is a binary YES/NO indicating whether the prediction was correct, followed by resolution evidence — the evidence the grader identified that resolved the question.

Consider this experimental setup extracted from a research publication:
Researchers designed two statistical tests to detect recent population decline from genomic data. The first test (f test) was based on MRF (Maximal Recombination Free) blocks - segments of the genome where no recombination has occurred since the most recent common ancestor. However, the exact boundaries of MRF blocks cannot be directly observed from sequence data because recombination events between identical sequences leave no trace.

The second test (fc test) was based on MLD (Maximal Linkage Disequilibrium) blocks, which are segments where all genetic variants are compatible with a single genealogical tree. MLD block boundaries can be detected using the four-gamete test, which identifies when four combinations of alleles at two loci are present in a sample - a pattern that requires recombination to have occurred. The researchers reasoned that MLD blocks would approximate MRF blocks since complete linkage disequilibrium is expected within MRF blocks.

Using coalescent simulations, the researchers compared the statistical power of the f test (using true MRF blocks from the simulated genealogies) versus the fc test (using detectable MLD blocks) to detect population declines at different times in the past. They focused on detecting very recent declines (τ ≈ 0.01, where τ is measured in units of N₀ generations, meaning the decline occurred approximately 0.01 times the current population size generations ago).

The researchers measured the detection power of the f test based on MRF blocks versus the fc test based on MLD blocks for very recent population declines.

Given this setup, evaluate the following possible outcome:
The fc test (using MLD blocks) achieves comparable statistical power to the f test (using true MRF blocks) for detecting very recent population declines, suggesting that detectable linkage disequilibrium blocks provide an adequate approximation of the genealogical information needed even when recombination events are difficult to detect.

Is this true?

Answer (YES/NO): NO